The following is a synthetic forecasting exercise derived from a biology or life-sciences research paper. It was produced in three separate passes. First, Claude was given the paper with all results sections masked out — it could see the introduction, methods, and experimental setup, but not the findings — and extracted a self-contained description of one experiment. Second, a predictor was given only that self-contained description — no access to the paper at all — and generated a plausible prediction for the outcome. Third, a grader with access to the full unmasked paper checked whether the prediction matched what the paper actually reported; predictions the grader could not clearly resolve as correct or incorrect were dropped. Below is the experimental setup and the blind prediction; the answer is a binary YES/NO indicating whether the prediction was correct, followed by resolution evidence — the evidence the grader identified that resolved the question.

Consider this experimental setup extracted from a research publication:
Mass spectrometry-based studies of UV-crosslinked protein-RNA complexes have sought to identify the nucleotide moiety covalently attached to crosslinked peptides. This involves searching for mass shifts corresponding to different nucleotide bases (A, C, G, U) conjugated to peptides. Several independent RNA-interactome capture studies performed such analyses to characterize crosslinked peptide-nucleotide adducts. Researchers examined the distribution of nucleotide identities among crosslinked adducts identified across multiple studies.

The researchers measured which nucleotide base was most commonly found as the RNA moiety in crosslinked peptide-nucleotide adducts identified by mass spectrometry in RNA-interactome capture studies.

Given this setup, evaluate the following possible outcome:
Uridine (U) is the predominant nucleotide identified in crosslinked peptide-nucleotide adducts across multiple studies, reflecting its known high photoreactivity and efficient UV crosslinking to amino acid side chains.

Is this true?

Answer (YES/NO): YES